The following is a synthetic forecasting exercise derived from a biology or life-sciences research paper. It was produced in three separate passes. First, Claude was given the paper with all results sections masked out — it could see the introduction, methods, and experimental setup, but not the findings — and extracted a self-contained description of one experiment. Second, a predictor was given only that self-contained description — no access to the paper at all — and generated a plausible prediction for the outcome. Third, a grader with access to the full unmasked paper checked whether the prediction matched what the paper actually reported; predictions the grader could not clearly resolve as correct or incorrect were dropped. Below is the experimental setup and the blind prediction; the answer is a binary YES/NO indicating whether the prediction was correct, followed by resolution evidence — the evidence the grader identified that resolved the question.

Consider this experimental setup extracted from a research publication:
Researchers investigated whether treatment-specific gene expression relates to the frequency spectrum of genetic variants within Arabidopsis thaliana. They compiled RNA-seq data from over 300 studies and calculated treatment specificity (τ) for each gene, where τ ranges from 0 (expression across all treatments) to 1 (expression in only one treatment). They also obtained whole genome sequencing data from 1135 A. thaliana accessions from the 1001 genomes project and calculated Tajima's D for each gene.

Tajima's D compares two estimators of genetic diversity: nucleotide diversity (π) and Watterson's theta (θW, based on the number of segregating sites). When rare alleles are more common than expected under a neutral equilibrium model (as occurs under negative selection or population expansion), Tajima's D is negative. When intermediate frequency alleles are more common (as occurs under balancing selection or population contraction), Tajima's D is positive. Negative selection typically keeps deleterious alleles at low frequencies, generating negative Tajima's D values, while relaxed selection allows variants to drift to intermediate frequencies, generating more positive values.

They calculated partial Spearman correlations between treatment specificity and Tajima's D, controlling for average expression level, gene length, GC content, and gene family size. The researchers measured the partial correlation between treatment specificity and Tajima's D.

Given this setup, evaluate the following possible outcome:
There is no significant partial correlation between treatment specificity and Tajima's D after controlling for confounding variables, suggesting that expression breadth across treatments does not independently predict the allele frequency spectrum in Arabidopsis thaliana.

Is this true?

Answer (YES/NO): NO